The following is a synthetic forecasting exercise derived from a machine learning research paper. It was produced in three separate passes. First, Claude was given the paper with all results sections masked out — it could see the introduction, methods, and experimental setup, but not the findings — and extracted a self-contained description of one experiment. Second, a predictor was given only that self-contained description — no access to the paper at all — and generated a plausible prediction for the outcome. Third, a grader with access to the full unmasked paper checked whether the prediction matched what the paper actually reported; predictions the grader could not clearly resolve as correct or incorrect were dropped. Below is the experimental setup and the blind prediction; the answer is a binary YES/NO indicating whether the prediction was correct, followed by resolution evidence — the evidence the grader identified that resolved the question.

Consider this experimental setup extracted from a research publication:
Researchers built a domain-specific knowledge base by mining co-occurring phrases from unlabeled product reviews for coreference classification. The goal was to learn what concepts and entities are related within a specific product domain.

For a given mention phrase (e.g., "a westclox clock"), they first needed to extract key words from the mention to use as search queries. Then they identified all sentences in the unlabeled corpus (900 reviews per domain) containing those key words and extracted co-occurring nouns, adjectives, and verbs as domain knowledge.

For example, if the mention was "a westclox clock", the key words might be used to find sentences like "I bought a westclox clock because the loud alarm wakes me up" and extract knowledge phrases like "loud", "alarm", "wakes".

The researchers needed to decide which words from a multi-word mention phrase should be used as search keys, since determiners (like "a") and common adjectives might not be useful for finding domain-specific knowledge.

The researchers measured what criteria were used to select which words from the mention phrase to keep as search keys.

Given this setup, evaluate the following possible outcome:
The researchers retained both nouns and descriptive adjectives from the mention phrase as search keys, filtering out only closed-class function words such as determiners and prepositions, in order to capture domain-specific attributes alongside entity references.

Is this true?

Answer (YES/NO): NO